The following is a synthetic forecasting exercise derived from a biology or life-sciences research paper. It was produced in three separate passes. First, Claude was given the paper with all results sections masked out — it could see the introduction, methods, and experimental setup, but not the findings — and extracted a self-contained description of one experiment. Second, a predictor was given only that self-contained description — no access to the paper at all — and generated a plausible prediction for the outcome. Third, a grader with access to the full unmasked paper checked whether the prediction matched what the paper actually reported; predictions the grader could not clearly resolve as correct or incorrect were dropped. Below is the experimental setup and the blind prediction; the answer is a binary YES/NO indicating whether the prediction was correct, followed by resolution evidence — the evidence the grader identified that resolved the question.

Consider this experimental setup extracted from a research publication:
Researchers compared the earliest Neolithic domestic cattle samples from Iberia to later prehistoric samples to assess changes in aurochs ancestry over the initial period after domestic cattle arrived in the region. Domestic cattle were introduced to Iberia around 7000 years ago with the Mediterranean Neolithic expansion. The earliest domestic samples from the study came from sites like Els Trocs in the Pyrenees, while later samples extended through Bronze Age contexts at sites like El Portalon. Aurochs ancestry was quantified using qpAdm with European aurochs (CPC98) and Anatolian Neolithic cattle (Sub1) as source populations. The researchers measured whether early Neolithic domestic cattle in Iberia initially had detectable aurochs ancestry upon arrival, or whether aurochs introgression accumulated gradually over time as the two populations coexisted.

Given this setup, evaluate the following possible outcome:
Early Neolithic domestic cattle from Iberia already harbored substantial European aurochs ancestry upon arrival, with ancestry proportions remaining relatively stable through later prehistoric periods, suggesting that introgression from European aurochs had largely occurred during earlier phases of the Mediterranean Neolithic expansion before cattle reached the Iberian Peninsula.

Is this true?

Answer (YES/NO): NO